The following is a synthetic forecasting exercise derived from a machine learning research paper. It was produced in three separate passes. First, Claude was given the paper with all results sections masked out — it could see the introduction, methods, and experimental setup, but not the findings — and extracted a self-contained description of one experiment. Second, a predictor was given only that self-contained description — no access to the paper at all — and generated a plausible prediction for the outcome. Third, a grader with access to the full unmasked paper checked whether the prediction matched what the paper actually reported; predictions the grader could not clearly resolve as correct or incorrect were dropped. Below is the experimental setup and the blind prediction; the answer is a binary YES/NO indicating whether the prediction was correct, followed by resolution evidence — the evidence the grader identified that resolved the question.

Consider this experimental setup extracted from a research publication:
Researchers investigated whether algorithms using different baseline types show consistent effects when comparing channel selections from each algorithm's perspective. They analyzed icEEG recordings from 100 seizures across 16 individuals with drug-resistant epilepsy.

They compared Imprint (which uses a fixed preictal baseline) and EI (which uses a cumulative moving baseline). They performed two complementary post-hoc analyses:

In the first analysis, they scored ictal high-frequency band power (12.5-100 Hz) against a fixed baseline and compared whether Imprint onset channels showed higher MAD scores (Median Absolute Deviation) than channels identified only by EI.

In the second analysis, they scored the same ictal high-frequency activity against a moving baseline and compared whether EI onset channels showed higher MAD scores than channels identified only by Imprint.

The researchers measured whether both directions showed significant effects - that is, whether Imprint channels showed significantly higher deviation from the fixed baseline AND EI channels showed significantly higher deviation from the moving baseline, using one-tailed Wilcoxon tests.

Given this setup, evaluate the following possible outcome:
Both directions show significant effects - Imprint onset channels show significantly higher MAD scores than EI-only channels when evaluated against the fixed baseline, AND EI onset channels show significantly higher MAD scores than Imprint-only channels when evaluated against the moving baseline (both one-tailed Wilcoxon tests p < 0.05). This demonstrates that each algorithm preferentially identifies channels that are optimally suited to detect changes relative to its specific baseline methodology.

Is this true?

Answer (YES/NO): YES